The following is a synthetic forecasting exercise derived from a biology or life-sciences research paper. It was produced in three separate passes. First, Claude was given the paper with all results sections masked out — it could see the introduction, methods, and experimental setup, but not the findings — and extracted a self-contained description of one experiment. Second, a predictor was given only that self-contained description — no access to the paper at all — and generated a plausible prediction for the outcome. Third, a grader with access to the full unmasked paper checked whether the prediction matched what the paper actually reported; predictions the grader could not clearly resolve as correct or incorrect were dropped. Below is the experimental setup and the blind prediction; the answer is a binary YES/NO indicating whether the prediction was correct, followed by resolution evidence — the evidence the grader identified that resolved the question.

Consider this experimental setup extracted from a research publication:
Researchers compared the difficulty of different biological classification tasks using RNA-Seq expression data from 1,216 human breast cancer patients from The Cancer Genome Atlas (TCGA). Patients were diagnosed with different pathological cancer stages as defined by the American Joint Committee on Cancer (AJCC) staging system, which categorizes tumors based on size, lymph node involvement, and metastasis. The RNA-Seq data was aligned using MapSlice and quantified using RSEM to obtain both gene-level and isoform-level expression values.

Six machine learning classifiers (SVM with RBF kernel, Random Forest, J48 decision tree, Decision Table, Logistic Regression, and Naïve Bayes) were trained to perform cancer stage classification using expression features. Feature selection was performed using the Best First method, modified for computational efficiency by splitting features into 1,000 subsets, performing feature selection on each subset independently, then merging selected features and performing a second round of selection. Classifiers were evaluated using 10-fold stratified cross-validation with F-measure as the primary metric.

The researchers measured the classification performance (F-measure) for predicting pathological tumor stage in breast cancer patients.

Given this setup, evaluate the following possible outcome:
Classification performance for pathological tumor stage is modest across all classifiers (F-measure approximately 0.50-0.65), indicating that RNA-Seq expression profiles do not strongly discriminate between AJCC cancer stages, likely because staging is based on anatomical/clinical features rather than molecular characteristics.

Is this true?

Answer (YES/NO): NO